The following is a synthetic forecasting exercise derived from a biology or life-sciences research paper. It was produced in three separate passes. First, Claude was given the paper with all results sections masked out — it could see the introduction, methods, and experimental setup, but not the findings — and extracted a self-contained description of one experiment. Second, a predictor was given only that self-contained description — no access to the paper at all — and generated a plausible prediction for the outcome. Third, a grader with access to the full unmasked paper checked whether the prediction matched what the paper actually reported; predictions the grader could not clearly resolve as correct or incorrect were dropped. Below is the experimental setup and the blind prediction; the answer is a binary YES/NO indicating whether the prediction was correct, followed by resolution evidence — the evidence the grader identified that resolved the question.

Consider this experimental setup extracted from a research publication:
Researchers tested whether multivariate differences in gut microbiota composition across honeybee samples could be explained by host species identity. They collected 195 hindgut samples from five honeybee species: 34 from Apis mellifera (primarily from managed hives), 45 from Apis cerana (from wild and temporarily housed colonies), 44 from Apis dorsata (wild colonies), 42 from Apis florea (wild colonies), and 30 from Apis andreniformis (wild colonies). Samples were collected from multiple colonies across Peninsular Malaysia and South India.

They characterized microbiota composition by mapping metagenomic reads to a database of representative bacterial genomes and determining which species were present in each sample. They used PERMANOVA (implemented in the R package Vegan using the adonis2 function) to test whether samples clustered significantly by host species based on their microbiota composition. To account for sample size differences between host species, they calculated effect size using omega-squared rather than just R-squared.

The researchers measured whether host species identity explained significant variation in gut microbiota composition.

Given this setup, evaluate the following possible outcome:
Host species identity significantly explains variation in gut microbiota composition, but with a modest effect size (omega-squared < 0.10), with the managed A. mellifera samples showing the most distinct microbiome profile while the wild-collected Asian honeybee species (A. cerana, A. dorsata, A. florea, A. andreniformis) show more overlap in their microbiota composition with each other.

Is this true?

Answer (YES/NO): NO